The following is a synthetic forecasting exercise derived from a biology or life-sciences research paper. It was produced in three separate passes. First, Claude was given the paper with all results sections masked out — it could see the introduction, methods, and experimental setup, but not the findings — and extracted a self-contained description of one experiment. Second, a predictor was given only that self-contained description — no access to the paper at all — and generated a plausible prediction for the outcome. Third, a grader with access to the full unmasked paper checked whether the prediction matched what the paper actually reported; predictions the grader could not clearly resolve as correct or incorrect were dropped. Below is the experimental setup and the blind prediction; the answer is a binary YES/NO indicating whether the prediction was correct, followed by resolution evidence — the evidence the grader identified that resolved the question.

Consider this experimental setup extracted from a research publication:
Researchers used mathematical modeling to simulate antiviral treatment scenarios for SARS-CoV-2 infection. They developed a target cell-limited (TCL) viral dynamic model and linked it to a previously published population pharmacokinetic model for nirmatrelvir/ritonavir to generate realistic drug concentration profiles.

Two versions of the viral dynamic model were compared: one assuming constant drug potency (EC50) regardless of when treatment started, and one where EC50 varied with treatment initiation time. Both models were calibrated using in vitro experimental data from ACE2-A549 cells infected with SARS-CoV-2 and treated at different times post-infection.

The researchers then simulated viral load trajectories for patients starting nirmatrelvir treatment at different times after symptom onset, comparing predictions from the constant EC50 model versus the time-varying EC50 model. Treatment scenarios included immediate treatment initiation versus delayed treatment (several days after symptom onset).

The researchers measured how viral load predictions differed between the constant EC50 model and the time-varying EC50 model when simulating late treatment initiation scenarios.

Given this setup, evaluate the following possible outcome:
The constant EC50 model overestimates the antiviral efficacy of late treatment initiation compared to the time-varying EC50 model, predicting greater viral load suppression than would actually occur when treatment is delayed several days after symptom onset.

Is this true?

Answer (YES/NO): YES